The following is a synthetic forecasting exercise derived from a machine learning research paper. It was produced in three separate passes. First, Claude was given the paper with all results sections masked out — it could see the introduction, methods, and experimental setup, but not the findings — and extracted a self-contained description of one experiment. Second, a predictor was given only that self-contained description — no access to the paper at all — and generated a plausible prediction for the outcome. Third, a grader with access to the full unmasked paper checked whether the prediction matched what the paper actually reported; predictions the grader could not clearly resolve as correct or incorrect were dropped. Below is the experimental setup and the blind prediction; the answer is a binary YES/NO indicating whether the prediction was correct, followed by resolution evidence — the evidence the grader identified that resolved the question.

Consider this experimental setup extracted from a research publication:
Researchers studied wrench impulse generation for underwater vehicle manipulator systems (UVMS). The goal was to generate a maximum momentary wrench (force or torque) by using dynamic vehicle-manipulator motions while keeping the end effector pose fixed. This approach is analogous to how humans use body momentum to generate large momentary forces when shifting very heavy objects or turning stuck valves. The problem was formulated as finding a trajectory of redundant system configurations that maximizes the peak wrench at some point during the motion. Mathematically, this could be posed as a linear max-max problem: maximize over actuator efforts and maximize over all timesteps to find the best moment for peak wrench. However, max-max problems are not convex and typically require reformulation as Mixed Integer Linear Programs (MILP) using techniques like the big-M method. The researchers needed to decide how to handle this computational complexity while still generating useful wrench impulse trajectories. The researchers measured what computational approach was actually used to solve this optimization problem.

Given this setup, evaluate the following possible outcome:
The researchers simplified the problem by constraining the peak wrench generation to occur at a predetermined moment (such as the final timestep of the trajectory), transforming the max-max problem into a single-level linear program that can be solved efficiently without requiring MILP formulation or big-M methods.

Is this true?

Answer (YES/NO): NO